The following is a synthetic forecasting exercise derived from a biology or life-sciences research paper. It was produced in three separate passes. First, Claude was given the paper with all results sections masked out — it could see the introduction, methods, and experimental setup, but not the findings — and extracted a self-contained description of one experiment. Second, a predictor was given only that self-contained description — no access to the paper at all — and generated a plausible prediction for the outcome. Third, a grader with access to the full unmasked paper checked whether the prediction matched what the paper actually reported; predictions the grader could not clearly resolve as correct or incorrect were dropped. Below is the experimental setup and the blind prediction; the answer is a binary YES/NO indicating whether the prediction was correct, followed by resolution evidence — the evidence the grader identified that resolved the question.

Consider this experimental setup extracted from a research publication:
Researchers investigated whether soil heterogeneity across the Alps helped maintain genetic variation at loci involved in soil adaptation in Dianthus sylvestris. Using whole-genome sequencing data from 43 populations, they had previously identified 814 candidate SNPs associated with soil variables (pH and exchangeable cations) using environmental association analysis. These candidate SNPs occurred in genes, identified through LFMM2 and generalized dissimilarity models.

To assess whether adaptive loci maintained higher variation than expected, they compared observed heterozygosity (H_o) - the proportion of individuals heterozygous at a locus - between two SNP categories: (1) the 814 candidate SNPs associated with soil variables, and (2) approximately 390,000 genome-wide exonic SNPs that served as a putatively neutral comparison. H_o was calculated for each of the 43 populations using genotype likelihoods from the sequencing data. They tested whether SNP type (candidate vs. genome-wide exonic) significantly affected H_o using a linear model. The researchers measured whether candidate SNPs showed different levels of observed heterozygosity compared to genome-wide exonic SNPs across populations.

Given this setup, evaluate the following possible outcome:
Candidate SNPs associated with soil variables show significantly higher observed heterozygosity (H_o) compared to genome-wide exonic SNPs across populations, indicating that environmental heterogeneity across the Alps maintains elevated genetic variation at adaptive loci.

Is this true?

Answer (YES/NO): YES